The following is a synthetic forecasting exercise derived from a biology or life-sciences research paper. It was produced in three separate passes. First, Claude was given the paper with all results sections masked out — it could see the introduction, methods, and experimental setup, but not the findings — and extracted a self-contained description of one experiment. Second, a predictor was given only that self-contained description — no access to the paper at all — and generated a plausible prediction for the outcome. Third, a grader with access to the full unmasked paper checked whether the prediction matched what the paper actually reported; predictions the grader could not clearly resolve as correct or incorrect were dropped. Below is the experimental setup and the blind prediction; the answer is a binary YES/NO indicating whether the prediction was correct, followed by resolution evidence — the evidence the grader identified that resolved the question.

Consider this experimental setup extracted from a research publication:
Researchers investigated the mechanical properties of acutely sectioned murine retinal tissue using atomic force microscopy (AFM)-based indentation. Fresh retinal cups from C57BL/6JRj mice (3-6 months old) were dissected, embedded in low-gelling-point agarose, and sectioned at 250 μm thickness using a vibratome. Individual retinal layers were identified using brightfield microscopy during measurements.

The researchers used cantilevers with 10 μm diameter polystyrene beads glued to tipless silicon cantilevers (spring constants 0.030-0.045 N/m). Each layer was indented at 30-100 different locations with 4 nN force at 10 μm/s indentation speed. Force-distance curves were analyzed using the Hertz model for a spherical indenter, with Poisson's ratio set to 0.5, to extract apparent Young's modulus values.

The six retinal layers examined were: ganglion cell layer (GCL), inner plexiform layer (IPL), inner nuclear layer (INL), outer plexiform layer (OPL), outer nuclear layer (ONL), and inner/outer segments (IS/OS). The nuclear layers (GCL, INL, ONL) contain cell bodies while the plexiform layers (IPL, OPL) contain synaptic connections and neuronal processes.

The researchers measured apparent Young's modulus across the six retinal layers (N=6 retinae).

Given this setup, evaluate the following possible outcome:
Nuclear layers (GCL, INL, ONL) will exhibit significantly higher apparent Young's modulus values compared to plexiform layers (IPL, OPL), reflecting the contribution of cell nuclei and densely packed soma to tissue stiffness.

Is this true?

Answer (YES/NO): NO